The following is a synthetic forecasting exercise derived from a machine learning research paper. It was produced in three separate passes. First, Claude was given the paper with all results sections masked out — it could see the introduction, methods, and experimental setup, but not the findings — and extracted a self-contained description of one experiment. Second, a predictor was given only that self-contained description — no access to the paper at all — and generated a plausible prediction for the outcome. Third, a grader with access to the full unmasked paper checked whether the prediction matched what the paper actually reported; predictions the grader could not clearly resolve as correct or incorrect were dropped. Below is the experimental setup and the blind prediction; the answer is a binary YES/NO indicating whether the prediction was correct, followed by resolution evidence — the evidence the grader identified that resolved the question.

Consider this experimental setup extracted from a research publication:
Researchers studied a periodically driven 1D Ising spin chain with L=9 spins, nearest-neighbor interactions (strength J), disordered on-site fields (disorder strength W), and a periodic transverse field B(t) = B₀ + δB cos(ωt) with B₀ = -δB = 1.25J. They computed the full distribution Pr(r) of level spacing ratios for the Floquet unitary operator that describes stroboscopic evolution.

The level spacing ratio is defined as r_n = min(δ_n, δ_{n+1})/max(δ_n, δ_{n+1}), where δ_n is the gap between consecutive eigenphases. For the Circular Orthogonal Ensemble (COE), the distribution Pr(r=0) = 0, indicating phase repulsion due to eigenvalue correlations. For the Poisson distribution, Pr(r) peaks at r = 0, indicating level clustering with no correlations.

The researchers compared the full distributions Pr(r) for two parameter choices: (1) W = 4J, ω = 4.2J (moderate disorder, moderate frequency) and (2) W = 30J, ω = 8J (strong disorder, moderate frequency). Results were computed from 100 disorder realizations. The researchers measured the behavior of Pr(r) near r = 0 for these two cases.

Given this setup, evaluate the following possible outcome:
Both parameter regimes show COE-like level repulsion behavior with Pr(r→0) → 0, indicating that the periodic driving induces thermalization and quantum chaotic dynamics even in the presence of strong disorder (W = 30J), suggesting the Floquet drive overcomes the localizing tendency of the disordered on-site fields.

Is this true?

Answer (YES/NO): NO